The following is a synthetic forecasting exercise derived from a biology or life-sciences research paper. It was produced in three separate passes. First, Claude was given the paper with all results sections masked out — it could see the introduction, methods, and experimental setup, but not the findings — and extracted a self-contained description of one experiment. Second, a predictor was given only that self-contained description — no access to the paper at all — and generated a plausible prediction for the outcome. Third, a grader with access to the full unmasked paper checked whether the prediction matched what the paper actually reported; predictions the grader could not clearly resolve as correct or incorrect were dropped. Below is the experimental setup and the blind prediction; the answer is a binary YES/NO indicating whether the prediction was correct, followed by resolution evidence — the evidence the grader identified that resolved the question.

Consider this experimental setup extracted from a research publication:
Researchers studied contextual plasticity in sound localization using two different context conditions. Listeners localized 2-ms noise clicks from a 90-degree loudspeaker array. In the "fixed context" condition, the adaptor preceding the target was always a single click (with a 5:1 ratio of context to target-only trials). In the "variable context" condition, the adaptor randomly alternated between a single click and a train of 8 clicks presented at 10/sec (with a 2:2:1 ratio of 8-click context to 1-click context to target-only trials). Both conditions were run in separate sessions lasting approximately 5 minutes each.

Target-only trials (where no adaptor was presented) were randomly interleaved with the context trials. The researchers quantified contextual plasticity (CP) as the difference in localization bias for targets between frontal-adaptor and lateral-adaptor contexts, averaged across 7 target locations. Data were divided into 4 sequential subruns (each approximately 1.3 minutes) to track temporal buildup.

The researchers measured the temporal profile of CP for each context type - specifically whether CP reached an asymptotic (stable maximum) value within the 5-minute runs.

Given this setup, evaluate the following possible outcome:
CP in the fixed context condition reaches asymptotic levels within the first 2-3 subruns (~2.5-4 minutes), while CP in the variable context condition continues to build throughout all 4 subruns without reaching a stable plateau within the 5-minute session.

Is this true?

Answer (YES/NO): YES